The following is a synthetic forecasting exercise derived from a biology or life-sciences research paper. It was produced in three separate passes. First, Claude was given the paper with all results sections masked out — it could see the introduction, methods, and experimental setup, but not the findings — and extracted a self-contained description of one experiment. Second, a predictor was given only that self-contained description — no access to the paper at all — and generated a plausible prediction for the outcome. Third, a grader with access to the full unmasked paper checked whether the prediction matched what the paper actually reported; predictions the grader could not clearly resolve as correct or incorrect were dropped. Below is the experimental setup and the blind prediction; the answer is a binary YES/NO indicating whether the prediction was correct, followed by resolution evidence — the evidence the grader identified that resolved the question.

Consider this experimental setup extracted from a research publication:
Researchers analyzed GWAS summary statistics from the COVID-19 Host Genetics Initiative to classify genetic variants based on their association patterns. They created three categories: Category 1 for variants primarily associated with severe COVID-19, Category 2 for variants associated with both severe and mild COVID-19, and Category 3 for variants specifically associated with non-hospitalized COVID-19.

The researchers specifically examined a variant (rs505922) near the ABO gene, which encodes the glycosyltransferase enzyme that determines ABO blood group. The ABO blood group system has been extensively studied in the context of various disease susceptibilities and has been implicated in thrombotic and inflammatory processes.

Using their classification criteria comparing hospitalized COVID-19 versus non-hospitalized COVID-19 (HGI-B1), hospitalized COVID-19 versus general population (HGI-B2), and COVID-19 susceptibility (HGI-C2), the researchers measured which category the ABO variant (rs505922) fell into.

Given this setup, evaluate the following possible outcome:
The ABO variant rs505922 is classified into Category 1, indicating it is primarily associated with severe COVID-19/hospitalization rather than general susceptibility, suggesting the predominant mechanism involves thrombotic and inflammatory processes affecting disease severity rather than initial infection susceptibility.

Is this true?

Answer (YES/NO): NO